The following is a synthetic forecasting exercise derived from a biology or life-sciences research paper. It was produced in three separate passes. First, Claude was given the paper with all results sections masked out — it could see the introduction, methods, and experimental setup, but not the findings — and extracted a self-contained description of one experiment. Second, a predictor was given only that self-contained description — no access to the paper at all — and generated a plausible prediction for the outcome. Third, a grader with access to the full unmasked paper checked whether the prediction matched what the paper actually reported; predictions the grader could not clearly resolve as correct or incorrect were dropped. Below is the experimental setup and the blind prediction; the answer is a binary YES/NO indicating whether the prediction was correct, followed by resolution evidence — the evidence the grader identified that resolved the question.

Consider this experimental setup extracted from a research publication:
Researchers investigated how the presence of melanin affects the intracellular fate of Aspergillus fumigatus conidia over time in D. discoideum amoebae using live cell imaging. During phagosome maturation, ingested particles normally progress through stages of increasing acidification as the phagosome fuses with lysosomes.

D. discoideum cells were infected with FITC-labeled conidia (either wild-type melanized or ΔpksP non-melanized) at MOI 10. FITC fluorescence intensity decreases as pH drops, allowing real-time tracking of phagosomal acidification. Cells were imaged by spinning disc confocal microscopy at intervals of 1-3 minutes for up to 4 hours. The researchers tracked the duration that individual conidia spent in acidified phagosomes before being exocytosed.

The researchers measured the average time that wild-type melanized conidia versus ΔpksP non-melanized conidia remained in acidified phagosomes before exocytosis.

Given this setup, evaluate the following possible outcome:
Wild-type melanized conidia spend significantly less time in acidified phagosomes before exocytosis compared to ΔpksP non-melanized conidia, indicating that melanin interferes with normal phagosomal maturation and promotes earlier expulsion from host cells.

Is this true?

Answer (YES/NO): NO